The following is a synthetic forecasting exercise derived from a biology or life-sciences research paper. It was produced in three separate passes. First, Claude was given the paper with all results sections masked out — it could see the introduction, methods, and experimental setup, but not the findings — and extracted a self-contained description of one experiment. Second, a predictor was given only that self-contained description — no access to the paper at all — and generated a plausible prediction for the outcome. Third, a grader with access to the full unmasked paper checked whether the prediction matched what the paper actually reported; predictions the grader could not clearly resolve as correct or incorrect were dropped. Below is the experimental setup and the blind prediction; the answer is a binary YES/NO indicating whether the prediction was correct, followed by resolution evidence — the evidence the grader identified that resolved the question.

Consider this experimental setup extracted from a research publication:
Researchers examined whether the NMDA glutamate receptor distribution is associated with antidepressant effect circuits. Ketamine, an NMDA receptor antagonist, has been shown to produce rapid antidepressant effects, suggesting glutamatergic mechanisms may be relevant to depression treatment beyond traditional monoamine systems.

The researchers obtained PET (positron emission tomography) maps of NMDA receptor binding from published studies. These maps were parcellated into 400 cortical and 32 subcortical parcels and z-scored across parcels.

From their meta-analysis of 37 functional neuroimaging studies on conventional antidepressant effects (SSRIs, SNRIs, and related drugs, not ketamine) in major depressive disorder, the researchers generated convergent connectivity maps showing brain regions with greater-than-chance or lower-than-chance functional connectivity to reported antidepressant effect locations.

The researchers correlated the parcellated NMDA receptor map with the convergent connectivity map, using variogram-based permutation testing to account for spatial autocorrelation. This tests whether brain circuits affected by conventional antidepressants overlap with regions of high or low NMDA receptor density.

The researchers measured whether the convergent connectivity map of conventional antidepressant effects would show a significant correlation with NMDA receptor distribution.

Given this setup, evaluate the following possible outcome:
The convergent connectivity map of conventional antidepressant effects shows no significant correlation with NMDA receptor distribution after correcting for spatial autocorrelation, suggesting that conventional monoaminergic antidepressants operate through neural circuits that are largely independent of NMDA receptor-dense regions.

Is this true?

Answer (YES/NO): YES